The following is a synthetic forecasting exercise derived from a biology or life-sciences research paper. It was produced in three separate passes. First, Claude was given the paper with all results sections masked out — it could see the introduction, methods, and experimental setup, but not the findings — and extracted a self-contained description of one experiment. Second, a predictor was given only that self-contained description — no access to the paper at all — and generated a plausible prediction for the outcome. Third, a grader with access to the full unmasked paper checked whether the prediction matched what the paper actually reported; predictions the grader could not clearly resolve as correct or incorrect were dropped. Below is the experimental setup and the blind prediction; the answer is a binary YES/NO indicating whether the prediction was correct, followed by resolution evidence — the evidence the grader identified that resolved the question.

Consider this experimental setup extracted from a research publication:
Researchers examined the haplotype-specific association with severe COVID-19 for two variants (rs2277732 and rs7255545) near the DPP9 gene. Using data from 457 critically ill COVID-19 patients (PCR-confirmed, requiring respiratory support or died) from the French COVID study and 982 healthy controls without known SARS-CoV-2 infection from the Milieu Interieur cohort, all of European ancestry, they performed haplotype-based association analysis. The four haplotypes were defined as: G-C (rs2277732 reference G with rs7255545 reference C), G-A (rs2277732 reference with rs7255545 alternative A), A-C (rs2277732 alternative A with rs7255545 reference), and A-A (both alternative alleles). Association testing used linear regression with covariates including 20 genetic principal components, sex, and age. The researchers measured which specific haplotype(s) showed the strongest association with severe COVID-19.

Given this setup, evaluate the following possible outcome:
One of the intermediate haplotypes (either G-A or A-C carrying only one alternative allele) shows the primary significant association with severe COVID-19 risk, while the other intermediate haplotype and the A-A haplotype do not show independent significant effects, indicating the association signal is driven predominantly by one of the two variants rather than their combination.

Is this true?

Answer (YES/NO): NO